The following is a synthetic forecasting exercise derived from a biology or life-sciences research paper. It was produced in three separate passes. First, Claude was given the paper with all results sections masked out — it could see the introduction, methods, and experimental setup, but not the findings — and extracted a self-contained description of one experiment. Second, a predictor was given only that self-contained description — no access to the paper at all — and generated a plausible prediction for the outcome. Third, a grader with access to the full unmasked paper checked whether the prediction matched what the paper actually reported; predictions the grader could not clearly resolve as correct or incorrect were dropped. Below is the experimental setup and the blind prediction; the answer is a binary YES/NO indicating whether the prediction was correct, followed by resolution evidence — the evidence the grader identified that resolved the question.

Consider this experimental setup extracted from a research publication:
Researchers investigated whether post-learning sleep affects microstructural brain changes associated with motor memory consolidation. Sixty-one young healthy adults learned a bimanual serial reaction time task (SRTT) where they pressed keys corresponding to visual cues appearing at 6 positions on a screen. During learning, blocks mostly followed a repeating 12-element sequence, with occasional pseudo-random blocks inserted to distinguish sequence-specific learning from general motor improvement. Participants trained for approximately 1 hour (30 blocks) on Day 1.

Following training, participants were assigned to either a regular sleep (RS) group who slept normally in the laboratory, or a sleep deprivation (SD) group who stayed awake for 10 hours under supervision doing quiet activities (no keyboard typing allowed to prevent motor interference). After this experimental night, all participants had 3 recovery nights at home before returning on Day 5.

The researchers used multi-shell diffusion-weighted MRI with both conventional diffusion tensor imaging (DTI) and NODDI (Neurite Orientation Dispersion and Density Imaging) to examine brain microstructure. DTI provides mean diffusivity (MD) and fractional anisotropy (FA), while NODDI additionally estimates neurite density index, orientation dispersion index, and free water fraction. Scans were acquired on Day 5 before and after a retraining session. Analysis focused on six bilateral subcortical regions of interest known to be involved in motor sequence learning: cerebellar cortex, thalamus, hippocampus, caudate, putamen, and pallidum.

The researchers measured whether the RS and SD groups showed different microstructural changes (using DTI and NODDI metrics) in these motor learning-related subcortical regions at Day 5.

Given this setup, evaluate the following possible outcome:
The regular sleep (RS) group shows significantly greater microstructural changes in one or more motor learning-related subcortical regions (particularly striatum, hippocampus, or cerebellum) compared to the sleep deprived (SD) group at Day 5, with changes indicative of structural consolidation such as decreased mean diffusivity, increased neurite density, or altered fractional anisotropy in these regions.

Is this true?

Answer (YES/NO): NO